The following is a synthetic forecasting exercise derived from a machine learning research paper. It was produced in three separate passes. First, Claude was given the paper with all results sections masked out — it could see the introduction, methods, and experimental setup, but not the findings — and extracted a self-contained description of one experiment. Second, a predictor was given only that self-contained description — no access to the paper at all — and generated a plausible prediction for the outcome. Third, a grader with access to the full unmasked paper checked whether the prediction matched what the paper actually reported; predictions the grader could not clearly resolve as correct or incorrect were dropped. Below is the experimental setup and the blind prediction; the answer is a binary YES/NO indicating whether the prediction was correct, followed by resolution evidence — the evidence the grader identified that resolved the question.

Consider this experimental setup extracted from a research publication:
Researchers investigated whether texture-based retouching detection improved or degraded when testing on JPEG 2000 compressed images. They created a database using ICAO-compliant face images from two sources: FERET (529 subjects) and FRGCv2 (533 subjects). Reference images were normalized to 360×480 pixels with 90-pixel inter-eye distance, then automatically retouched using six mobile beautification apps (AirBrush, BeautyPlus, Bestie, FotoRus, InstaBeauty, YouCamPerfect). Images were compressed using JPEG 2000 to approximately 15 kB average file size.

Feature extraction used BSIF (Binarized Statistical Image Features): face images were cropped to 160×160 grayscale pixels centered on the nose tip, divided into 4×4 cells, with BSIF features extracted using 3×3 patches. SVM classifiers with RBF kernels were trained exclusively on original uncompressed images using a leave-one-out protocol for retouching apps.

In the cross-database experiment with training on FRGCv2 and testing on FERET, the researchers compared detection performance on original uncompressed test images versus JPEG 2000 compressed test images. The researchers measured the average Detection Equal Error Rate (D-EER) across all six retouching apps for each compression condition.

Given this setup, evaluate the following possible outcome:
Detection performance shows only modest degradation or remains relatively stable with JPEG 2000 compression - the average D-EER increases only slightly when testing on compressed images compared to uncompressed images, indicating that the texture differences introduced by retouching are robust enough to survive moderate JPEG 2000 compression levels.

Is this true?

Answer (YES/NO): NO